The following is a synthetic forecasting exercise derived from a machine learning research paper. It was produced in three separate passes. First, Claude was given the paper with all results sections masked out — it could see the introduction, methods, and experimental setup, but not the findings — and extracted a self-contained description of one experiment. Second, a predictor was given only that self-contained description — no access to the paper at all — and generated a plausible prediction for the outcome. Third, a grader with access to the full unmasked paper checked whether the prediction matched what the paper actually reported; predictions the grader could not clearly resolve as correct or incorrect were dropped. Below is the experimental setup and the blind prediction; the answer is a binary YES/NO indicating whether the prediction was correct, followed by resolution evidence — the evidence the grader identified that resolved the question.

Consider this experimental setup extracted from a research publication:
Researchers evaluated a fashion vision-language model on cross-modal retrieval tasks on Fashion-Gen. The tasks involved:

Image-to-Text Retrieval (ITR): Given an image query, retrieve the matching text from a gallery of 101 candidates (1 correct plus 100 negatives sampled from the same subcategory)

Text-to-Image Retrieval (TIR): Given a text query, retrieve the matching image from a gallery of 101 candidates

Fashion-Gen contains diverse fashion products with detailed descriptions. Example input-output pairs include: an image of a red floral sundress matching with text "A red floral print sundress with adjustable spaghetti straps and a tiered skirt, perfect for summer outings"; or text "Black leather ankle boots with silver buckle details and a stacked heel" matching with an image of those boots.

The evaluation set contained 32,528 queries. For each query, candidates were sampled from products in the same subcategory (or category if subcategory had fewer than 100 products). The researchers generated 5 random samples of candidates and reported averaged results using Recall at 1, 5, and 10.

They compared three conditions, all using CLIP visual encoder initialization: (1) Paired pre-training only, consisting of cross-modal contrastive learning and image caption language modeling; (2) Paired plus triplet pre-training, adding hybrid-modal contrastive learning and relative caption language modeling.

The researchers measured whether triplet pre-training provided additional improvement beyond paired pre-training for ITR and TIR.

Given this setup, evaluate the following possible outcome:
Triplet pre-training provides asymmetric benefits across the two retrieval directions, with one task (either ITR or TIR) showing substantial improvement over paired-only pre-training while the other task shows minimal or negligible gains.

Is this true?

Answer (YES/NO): NO